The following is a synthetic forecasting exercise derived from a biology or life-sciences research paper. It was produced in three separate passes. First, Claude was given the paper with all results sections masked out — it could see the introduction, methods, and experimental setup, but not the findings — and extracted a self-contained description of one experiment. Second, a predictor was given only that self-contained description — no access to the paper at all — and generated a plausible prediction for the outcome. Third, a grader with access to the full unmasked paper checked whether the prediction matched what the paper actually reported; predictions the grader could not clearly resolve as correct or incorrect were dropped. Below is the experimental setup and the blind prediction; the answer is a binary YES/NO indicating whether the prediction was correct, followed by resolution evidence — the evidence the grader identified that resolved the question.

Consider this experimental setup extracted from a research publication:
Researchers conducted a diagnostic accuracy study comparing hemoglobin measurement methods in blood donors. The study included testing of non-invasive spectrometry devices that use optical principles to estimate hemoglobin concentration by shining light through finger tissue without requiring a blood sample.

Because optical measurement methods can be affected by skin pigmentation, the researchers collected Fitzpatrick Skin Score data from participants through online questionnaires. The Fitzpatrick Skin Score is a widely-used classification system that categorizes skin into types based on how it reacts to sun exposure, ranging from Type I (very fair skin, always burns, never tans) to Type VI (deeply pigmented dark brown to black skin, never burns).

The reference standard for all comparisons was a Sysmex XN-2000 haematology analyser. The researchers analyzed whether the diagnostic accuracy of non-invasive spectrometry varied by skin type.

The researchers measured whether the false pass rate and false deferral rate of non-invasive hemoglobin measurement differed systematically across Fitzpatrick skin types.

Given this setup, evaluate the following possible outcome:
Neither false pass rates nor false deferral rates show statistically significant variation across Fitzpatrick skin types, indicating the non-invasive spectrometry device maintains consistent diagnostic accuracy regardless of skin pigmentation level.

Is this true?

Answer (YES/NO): NO